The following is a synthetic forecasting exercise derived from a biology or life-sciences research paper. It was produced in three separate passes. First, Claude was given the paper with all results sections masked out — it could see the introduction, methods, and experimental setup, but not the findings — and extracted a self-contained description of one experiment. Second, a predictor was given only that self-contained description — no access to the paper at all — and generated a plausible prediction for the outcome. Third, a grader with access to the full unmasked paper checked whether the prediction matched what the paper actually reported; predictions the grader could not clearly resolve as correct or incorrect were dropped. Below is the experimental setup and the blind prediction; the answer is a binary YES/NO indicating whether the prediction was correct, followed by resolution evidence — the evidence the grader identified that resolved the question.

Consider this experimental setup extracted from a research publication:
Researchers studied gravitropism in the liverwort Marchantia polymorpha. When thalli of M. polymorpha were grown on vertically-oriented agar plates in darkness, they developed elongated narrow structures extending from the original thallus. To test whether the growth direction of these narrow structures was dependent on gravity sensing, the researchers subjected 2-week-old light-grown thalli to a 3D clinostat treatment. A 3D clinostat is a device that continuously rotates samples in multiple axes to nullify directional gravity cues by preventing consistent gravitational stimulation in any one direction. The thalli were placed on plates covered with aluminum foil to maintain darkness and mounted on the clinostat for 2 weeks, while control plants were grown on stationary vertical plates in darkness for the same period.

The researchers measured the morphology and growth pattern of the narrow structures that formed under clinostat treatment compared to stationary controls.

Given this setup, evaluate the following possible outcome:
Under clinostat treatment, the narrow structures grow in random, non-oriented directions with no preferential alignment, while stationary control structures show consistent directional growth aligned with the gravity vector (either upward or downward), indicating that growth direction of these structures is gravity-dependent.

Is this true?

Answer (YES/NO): YES